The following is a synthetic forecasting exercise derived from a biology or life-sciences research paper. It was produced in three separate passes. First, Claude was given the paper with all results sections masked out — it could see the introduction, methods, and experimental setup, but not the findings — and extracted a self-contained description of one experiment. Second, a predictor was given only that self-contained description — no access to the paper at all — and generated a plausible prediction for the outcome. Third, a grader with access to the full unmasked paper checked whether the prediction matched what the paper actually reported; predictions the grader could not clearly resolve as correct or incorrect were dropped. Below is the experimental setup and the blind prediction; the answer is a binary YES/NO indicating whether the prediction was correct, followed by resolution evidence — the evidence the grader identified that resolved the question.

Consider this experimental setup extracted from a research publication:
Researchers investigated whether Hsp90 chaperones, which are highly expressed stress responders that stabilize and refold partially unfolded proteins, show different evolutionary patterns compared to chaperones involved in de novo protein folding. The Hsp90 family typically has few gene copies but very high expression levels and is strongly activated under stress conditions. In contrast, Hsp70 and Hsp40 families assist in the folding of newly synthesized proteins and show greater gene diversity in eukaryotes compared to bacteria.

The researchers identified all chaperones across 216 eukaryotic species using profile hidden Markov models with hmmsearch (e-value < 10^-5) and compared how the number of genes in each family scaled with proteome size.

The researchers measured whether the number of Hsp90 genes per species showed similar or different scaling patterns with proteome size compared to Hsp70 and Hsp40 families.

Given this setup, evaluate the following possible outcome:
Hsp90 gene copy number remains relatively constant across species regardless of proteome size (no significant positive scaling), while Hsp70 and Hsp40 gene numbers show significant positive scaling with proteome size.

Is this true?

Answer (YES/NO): NO